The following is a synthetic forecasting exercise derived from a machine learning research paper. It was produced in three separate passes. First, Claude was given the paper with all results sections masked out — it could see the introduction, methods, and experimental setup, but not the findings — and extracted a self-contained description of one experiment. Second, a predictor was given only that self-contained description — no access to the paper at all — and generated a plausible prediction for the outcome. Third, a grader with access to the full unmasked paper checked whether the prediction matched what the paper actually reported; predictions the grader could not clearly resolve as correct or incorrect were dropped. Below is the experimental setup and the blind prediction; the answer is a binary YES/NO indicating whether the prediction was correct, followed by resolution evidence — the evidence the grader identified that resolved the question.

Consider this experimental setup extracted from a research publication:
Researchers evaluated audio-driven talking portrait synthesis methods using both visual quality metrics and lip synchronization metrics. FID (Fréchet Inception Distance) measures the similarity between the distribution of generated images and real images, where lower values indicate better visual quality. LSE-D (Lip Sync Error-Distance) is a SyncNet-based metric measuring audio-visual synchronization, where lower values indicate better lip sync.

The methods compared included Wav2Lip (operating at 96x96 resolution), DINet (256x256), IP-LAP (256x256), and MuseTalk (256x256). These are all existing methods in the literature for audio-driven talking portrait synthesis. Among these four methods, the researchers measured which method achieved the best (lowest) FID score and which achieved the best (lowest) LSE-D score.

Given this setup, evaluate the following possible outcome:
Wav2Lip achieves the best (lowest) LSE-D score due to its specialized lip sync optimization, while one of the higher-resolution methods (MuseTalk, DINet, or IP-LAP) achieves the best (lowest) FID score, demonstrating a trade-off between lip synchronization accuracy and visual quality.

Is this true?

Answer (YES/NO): YES